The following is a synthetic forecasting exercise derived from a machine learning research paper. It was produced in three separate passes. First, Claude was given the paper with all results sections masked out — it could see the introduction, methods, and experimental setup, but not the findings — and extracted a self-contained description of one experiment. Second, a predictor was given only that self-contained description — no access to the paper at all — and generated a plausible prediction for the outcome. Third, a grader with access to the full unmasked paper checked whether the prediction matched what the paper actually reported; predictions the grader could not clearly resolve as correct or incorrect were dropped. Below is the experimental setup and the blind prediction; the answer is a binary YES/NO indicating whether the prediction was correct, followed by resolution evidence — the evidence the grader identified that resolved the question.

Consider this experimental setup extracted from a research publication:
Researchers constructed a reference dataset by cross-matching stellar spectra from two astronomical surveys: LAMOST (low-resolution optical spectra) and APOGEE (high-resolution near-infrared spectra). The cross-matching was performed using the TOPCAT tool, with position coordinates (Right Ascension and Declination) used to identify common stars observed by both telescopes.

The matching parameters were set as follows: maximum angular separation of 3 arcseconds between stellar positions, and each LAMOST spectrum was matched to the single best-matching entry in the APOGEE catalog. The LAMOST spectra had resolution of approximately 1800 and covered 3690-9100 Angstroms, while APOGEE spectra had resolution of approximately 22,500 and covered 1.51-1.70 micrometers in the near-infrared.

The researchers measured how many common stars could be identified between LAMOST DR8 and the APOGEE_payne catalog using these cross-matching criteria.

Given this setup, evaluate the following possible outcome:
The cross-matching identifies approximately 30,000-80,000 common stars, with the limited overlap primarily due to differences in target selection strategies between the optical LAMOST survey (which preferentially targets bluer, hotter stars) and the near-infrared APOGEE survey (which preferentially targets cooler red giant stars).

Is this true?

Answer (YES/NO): NO